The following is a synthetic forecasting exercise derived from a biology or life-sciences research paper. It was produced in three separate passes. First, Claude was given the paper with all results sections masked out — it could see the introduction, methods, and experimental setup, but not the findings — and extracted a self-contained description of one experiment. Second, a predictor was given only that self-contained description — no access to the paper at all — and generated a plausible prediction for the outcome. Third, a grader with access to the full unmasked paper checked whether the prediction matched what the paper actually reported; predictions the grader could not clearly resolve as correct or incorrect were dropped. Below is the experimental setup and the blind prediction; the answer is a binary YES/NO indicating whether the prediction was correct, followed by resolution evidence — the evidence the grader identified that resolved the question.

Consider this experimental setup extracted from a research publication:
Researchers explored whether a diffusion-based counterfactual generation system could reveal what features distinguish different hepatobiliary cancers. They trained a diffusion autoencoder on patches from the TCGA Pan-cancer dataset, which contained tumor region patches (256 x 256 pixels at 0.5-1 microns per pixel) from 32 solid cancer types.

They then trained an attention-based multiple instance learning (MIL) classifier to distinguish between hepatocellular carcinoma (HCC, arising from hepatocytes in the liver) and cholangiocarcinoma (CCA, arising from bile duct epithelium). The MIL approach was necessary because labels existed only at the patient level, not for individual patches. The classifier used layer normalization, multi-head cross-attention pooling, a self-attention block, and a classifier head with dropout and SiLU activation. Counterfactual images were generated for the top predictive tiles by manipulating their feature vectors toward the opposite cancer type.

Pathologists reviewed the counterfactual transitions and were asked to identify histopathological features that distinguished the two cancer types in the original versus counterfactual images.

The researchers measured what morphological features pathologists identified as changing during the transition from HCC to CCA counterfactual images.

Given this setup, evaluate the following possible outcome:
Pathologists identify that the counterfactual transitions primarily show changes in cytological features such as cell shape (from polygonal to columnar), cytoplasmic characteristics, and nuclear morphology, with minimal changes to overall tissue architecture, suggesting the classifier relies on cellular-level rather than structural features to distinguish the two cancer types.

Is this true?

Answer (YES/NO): NO